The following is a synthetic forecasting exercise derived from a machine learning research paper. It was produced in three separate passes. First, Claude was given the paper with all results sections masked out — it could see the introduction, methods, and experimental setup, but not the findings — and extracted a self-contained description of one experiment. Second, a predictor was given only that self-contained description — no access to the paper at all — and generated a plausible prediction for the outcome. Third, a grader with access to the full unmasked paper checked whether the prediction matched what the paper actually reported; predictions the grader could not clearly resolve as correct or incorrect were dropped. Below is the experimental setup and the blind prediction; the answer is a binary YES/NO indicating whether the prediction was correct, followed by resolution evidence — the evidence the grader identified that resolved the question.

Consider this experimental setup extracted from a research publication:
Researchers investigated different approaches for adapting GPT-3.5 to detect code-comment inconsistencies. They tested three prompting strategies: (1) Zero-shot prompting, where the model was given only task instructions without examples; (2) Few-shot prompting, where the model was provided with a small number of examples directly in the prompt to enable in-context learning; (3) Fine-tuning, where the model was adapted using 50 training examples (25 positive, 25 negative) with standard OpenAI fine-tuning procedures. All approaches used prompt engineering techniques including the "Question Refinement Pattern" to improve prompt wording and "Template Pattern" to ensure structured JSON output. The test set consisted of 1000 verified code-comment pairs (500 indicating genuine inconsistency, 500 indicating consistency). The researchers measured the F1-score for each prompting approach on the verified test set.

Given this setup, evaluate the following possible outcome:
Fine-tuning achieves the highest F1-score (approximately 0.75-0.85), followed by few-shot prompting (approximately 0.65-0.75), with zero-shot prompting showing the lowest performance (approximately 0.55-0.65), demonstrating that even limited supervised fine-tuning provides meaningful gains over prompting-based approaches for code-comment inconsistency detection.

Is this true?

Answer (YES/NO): NO